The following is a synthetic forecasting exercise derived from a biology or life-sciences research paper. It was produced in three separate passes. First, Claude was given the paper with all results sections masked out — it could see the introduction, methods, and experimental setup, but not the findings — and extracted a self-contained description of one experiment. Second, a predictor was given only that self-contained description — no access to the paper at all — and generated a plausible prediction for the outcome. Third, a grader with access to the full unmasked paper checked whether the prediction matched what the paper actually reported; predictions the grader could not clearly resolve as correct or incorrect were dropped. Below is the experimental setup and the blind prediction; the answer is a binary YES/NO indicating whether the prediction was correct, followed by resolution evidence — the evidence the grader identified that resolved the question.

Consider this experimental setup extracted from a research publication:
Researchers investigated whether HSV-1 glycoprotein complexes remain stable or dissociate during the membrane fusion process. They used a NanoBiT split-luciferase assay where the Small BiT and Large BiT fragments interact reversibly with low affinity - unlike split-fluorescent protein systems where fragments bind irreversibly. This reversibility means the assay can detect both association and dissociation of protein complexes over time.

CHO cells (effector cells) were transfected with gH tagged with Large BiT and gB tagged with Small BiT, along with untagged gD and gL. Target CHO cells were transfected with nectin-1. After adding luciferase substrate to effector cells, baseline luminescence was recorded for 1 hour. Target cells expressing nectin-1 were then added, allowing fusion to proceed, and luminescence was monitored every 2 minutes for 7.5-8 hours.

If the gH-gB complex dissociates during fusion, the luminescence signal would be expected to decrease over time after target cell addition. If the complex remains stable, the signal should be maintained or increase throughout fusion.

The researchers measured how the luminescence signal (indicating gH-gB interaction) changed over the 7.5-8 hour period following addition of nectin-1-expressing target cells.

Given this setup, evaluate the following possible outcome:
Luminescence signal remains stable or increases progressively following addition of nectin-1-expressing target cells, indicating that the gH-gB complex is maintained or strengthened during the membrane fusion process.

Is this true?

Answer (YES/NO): YES